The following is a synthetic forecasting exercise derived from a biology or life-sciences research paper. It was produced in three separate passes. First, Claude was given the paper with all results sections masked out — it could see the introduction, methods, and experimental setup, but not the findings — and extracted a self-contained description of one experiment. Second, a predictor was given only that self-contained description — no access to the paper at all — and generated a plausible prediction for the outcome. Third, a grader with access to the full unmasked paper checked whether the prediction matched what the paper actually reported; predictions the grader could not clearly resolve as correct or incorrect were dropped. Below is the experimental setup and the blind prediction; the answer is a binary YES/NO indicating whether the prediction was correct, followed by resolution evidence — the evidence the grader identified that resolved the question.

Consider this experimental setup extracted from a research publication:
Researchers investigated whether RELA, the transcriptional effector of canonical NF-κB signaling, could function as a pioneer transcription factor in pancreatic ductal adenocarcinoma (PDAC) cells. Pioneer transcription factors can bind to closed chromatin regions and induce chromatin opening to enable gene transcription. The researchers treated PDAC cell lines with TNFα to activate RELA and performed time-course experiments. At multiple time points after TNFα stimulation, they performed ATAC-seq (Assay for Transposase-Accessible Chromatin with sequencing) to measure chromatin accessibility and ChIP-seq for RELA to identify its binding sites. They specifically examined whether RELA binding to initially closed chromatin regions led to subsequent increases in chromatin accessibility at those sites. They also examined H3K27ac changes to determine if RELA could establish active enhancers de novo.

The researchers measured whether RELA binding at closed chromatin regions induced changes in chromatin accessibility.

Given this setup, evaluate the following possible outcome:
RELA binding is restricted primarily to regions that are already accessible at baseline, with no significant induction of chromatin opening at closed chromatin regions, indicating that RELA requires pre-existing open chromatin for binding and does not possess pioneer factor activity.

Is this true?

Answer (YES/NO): NO